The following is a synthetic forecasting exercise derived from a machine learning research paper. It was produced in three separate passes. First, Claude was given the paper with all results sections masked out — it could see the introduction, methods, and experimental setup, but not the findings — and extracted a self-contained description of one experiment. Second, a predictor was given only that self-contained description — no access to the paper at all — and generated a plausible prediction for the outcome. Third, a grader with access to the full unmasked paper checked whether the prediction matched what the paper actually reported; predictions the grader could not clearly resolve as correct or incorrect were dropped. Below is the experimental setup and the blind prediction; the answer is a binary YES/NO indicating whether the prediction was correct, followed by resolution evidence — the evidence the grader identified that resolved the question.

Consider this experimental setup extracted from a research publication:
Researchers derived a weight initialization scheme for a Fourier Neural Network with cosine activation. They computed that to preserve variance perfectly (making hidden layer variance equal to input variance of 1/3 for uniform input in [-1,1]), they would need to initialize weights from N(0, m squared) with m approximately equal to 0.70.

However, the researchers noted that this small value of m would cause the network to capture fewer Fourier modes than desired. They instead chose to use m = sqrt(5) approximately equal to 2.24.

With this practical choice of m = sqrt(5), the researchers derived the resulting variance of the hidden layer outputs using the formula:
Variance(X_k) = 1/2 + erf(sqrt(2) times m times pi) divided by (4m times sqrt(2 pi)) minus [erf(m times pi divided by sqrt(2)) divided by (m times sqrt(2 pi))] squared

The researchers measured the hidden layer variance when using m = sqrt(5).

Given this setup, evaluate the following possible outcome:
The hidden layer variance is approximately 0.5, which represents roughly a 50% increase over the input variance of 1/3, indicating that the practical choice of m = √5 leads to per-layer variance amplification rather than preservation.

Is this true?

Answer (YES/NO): YES